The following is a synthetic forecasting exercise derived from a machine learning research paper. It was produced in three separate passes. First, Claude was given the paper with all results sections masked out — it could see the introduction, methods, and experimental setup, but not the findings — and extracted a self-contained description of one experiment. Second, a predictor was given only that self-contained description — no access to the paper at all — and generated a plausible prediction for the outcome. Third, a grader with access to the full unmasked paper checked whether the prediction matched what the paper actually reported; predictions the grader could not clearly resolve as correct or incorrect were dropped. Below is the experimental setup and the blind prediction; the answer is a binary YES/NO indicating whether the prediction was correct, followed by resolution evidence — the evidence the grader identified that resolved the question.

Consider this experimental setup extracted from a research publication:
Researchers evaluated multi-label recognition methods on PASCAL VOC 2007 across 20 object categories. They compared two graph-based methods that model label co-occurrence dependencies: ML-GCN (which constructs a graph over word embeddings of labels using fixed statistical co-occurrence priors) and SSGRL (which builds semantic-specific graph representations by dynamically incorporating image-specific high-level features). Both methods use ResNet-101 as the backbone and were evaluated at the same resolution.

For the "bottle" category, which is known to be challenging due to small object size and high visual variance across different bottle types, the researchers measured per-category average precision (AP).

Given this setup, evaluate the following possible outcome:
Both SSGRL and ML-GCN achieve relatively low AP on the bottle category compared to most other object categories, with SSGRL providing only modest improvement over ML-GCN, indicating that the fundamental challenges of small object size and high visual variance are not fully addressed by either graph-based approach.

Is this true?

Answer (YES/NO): NO